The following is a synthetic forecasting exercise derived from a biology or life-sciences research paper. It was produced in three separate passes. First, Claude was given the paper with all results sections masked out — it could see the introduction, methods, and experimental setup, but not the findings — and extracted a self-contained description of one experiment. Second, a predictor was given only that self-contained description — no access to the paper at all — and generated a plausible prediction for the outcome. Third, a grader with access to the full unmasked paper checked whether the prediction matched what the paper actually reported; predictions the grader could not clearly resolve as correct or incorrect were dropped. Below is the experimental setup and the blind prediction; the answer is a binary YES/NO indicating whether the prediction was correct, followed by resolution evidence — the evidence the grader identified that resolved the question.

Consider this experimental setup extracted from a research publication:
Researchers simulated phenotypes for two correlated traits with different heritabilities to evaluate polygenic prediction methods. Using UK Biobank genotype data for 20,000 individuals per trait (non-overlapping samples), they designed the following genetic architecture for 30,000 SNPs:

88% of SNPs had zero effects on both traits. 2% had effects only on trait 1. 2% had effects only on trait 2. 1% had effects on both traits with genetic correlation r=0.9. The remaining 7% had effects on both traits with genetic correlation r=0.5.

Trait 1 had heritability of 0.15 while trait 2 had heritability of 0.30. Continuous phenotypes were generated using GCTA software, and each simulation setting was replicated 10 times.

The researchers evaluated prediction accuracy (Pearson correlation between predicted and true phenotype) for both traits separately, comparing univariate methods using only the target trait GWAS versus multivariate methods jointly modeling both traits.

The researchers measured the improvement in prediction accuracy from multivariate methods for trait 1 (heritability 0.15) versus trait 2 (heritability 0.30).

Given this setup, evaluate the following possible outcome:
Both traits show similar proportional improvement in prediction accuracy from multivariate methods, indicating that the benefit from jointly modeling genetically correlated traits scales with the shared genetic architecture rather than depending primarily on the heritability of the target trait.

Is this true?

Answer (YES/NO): NO